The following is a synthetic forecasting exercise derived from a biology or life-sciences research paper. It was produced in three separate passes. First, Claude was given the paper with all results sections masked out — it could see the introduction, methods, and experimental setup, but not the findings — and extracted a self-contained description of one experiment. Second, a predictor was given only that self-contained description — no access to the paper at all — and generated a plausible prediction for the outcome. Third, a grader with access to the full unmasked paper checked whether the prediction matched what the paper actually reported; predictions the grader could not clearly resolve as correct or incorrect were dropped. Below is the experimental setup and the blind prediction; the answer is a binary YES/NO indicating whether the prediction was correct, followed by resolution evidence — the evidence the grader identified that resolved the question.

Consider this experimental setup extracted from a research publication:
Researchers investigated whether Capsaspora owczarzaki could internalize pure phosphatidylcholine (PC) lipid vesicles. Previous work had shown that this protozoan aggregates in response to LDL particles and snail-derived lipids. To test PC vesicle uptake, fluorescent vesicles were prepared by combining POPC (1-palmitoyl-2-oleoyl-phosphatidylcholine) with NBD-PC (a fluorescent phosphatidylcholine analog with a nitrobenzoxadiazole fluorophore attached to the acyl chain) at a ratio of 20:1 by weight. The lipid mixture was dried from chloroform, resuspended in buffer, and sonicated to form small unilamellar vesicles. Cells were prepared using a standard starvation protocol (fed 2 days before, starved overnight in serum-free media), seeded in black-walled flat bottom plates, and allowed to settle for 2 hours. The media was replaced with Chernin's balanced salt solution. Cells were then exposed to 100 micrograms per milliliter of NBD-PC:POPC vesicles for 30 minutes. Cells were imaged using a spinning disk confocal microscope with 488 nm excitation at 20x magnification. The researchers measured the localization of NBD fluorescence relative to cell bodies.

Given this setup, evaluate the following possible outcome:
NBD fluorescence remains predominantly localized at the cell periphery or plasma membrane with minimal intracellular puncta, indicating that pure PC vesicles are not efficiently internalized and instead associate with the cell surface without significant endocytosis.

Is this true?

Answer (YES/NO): NO